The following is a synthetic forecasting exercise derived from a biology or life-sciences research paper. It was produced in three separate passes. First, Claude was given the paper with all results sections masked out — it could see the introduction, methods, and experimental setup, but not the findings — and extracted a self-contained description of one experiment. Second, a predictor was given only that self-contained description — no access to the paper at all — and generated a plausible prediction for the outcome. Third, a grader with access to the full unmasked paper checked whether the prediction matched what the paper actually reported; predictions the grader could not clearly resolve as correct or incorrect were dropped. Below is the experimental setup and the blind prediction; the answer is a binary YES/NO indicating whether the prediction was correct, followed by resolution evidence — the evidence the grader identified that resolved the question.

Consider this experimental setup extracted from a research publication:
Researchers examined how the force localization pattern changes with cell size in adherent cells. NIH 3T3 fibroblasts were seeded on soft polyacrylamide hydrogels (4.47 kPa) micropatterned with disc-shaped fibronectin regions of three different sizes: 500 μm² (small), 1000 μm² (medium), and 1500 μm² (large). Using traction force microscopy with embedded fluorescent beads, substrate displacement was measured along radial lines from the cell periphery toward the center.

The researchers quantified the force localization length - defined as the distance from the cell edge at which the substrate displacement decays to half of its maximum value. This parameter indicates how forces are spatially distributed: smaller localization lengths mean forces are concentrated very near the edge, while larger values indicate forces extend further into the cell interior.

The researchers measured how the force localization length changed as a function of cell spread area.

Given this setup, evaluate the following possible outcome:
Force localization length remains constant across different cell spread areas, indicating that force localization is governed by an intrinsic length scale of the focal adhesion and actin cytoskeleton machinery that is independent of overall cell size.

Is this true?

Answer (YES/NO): NO